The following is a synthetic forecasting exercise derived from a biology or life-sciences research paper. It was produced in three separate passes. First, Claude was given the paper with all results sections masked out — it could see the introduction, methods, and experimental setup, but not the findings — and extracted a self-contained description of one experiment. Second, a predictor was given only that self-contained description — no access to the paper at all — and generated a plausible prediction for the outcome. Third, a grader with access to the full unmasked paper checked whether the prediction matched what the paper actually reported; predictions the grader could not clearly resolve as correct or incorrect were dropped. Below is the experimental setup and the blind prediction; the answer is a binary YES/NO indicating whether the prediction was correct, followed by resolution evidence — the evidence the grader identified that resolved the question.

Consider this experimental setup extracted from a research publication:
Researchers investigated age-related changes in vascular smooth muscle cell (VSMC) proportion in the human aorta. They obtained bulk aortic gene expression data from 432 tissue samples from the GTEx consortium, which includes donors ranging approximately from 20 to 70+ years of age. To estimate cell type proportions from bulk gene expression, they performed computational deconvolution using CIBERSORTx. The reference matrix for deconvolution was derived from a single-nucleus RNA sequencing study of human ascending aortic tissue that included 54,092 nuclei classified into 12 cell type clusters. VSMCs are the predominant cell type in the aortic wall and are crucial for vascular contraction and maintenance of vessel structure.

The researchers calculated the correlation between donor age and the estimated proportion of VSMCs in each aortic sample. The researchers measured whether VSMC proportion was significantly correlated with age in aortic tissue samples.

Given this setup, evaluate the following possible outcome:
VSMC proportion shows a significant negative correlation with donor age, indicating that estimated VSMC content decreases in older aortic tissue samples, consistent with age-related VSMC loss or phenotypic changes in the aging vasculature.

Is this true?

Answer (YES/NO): NO